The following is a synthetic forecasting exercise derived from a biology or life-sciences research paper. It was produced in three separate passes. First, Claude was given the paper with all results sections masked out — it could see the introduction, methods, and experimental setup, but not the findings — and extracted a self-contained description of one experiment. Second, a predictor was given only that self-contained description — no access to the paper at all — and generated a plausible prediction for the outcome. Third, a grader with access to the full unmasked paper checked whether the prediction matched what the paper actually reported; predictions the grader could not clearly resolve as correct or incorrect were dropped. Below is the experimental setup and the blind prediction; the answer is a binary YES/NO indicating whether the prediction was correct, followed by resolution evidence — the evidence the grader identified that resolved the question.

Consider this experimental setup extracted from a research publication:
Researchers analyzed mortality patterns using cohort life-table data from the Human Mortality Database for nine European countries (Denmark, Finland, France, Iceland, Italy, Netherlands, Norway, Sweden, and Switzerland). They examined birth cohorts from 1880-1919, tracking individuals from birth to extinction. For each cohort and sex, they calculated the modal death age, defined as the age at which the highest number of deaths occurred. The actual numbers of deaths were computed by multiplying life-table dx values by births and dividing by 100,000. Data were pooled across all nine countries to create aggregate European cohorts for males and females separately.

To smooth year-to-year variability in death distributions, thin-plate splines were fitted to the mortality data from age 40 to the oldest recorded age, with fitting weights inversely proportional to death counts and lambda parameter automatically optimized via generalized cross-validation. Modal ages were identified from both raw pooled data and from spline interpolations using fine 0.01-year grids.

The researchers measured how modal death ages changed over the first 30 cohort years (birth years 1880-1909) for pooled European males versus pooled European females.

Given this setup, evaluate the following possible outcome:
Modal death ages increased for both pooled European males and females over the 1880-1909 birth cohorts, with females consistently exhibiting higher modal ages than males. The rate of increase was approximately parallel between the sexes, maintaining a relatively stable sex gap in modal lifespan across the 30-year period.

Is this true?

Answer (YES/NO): NO